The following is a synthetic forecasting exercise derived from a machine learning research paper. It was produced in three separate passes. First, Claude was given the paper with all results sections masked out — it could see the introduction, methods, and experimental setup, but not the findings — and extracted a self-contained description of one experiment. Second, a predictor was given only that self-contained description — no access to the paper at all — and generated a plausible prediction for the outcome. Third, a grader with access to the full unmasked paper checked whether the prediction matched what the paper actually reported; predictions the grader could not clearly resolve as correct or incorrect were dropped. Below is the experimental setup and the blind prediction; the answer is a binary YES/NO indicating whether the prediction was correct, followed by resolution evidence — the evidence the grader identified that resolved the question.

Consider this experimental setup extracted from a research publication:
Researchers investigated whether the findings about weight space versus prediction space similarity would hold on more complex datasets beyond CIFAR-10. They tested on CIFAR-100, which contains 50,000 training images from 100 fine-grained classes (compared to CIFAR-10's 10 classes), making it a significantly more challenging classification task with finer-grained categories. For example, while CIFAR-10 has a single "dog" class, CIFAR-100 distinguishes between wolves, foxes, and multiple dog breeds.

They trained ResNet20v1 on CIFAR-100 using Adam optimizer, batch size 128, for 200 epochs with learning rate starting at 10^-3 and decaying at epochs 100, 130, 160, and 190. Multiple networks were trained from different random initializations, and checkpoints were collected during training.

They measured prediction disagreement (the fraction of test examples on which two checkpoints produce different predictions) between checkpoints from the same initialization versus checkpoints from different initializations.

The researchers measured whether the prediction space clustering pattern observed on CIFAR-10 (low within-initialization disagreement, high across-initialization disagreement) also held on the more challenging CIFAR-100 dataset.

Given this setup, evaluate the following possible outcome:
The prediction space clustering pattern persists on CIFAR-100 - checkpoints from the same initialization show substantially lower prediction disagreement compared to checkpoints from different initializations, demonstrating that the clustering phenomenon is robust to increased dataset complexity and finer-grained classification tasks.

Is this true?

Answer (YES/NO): YES